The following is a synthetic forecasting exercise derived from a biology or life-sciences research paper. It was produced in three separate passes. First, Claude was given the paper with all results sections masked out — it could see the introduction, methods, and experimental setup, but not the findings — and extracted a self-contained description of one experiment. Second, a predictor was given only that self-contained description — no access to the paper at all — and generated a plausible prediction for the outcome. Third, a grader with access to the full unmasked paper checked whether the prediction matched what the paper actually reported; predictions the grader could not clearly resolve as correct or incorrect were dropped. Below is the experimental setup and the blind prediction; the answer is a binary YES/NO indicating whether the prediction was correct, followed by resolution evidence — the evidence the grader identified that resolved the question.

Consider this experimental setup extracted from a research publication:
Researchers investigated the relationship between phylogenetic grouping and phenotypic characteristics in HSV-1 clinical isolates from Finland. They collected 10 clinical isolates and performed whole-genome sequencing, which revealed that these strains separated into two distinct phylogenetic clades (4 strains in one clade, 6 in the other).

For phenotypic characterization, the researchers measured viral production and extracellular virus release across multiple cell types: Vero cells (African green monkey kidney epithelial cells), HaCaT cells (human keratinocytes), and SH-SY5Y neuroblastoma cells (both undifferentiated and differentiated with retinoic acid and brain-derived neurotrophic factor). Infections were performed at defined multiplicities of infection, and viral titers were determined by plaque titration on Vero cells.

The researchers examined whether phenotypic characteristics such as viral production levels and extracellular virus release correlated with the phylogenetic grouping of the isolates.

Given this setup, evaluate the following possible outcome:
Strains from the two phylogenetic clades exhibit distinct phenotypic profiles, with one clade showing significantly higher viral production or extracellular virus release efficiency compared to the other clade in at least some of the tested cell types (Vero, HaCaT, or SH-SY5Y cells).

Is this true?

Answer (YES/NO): NO